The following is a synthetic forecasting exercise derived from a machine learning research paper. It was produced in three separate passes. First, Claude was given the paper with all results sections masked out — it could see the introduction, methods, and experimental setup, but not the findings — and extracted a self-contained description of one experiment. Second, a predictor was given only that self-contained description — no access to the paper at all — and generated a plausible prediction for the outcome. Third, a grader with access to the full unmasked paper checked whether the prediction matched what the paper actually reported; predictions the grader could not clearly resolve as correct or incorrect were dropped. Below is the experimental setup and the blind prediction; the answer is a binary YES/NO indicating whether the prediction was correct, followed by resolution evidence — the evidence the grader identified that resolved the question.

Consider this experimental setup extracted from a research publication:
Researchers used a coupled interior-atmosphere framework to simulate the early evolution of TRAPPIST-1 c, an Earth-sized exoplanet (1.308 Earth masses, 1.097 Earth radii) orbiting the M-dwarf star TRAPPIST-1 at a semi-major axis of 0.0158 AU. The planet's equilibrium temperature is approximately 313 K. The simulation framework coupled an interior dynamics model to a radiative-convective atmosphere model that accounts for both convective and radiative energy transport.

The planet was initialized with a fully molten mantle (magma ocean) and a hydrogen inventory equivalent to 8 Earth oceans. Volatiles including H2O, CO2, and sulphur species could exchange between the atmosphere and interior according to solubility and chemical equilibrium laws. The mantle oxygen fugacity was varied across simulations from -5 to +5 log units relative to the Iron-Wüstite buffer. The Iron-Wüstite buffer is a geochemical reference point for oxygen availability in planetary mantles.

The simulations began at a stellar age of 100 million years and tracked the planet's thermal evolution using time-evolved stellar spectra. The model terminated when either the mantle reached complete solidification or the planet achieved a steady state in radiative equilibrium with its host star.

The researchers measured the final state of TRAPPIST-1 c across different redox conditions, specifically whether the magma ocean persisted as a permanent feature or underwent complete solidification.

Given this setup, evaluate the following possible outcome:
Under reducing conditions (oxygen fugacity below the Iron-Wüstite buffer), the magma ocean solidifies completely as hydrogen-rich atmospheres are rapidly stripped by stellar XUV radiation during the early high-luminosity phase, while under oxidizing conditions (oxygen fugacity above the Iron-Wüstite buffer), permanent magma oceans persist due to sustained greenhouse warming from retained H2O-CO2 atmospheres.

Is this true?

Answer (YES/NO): NO